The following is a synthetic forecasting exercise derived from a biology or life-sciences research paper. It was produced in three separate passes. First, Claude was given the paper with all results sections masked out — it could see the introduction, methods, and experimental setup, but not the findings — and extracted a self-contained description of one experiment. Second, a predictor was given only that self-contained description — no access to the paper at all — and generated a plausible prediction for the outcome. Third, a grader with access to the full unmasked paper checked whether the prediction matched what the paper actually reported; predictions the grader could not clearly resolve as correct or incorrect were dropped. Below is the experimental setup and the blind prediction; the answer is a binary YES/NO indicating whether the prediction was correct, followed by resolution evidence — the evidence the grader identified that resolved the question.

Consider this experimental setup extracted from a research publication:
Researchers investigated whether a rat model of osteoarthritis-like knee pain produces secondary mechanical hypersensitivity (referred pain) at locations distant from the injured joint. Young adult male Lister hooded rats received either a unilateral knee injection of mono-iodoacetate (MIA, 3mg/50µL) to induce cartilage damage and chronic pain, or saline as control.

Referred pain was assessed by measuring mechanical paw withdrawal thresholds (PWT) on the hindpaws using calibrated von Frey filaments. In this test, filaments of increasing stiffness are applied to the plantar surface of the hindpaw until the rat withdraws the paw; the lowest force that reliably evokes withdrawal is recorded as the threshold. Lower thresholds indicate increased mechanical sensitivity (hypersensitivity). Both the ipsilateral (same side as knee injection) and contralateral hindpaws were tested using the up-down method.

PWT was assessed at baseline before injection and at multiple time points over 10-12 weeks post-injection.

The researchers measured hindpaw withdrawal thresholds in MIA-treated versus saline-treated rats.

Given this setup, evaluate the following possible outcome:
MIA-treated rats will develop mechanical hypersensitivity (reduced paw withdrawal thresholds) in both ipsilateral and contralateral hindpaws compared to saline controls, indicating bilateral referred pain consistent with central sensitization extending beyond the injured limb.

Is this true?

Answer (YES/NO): NO